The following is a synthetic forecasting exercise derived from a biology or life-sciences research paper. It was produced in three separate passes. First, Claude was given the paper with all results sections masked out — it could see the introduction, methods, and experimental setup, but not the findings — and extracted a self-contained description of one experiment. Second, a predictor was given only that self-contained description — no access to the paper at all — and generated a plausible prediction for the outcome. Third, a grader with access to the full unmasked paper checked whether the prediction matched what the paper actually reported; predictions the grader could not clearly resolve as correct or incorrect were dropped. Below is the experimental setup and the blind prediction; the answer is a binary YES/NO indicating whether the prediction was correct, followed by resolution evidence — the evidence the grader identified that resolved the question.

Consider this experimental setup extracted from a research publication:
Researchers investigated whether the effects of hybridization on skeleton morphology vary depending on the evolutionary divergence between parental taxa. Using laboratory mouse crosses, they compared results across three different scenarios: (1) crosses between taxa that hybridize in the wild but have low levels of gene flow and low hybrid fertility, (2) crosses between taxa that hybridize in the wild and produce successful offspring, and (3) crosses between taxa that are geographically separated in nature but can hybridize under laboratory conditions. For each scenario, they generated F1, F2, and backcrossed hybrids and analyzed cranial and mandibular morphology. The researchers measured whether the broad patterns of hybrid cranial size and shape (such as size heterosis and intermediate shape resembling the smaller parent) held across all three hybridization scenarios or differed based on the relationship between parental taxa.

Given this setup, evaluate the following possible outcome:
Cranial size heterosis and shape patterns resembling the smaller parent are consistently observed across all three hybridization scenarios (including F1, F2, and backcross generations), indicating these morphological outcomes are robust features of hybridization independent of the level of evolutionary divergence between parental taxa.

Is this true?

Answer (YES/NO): YES